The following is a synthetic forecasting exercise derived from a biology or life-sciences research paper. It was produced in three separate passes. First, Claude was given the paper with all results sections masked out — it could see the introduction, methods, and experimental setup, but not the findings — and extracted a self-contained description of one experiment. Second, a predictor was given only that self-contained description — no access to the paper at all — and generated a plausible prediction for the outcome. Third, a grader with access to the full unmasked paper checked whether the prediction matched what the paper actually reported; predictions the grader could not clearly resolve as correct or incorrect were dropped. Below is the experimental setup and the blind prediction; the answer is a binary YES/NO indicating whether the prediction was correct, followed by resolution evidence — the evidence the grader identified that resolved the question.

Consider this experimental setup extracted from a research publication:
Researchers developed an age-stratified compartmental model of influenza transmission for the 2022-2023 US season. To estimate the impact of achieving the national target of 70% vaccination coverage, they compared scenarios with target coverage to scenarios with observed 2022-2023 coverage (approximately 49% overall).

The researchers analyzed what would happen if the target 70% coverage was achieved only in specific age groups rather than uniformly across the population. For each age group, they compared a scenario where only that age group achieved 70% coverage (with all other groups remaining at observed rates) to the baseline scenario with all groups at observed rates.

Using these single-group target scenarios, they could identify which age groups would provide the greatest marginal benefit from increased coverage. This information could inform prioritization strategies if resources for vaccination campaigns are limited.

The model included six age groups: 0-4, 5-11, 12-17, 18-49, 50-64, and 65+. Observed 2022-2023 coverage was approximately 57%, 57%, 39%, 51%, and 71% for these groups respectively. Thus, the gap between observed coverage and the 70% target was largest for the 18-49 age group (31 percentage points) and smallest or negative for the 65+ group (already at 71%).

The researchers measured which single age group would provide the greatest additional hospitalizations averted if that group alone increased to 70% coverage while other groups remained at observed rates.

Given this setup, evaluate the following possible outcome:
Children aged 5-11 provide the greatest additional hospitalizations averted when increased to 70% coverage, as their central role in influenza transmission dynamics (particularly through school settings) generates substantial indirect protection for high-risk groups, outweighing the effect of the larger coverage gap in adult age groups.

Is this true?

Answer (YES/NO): NO